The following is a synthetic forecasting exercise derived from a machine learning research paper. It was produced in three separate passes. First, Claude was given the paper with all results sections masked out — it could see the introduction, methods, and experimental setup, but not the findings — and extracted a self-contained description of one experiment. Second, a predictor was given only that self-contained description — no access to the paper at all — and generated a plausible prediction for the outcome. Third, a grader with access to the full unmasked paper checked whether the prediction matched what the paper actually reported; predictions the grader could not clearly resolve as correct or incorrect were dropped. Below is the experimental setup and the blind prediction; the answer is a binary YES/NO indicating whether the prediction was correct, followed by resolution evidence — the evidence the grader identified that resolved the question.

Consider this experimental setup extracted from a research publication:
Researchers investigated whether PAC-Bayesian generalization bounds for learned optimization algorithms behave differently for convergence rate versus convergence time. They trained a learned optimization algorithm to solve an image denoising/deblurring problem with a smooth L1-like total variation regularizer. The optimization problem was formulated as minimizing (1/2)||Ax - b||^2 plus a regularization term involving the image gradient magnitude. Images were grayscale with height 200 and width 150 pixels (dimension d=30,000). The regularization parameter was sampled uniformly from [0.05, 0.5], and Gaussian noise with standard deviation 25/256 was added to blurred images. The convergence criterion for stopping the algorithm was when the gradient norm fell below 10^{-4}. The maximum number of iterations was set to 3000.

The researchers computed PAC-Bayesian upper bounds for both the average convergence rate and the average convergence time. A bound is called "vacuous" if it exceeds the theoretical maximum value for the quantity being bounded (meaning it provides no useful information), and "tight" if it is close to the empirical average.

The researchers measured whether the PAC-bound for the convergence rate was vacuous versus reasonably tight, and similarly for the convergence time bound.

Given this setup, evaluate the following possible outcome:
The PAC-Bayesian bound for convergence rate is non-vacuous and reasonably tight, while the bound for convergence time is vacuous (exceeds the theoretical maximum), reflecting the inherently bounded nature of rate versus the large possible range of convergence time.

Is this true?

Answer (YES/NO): NO